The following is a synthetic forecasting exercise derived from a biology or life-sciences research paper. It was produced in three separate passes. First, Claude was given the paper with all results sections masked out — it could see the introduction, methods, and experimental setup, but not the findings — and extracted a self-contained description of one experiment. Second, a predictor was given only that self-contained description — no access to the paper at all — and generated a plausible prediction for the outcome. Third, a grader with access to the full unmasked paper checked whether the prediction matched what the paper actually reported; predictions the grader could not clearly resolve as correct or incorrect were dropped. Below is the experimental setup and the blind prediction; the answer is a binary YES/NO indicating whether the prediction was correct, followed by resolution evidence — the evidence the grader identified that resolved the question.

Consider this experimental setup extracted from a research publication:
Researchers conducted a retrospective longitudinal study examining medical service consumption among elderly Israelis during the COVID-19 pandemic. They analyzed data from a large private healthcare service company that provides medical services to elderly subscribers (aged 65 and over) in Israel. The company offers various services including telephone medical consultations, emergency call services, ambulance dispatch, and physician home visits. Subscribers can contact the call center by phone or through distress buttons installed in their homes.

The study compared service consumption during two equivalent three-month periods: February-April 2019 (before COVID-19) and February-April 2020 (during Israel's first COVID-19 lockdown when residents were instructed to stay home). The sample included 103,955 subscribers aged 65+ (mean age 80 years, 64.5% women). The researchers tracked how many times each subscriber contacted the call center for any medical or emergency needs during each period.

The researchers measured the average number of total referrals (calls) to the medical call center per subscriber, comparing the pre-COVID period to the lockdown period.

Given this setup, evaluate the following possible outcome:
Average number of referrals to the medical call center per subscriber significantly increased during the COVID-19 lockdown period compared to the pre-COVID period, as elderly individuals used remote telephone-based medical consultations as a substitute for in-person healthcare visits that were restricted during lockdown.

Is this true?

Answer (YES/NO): NO